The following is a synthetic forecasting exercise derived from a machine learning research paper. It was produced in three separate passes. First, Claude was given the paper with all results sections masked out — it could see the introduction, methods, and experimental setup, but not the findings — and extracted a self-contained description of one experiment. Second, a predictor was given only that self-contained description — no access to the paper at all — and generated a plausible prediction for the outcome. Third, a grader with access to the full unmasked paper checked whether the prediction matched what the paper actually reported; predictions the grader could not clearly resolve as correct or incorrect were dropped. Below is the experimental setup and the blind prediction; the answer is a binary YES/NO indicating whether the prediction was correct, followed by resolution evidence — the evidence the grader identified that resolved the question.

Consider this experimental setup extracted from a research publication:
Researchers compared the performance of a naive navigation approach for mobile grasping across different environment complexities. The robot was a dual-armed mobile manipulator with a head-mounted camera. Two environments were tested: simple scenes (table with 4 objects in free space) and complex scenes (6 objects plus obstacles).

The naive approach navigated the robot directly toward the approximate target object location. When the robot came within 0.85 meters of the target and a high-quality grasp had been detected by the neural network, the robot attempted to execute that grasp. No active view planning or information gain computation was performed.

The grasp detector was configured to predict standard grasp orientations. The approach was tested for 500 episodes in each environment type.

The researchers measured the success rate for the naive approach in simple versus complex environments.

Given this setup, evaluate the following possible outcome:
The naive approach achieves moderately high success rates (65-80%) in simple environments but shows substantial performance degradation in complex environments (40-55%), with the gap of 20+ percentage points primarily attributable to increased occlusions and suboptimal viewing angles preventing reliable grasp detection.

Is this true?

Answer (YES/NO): NO